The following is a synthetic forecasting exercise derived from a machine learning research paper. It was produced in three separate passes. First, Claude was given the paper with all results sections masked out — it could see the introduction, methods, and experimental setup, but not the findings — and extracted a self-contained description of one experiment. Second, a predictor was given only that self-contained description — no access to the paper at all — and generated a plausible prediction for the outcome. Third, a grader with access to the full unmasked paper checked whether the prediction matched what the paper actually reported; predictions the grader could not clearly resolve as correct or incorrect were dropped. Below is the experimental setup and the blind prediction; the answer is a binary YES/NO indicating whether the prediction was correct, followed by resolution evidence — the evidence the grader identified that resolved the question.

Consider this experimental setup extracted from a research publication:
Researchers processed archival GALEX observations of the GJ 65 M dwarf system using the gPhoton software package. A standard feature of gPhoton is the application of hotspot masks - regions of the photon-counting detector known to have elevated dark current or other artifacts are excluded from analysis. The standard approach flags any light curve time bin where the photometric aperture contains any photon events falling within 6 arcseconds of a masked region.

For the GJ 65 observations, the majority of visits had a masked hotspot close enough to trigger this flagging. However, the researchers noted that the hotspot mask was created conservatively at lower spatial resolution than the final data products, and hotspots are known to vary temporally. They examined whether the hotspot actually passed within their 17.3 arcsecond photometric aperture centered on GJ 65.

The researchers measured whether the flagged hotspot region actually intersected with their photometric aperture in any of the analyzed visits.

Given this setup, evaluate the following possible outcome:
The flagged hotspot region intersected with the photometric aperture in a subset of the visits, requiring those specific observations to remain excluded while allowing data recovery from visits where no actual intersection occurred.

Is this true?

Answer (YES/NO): NO